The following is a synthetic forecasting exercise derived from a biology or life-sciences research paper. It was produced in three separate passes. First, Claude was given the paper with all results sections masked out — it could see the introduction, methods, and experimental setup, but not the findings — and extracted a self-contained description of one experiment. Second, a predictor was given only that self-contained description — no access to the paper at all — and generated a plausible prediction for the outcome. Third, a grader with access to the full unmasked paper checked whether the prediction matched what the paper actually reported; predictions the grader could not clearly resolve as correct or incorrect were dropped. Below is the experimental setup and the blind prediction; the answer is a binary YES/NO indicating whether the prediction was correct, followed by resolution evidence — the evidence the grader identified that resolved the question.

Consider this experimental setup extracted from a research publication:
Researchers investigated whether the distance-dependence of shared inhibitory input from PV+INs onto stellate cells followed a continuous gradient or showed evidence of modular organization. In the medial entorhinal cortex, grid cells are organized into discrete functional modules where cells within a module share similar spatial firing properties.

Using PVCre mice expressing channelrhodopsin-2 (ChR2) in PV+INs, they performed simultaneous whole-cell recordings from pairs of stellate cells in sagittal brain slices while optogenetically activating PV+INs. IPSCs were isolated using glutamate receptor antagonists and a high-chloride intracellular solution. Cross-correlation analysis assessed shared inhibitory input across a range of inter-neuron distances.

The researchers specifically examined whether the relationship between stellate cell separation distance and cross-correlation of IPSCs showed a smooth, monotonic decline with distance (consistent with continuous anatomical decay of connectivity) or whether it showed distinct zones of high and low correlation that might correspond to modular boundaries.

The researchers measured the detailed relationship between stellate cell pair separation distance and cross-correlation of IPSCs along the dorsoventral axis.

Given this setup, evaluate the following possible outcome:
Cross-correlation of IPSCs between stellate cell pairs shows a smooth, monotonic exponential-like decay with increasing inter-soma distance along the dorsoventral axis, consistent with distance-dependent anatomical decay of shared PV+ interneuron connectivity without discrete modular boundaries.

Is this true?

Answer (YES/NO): NO